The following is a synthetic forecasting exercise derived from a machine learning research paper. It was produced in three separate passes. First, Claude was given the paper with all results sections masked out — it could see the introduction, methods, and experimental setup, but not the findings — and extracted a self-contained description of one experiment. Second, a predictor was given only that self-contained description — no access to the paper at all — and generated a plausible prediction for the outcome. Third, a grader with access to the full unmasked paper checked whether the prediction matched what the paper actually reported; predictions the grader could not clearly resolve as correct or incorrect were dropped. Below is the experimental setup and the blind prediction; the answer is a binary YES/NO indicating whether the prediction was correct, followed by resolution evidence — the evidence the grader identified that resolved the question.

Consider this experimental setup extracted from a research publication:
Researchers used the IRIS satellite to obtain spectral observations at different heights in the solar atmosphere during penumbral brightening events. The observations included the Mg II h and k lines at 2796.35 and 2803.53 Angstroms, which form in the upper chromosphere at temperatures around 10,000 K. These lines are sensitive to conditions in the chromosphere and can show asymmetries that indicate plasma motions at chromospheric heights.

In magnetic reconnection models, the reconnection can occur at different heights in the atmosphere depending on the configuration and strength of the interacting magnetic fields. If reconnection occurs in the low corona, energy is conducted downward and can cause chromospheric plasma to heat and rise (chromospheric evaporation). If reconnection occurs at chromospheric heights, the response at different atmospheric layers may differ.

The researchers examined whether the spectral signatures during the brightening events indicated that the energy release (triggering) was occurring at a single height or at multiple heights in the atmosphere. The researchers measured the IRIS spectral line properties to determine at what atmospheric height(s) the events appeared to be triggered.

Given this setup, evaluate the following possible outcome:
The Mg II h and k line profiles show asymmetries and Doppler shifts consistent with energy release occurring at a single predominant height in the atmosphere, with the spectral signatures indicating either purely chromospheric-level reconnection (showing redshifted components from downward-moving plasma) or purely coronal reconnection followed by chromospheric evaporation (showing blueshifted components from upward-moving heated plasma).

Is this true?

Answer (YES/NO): NO